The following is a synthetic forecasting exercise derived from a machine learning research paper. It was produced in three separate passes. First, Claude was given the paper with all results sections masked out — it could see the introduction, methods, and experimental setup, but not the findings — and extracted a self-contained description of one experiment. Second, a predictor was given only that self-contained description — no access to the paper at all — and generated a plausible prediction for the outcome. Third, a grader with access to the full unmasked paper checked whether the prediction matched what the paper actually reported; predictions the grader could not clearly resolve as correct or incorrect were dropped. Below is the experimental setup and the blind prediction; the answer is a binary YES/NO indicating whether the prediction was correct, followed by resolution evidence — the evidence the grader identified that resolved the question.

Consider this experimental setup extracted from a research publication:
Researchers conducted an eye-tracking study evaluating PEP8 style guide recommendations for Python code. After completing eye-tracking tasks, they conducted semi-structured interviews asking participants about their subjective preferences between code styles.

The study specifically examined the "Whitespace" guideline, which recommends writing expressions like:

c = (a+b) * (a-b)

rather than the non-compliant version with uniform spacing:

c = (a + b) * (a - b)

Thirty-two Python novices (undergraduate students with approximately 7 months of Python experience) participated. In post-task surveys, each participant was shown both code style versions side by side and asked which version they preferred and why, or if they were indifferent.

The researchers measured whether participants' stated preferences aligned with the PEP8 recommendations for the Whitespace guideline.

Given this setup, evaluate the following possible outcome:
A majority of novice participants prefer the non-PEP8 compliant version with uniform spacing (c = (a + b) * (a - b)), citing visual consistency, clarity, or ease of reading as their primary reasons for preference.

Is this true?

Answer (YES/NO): YES